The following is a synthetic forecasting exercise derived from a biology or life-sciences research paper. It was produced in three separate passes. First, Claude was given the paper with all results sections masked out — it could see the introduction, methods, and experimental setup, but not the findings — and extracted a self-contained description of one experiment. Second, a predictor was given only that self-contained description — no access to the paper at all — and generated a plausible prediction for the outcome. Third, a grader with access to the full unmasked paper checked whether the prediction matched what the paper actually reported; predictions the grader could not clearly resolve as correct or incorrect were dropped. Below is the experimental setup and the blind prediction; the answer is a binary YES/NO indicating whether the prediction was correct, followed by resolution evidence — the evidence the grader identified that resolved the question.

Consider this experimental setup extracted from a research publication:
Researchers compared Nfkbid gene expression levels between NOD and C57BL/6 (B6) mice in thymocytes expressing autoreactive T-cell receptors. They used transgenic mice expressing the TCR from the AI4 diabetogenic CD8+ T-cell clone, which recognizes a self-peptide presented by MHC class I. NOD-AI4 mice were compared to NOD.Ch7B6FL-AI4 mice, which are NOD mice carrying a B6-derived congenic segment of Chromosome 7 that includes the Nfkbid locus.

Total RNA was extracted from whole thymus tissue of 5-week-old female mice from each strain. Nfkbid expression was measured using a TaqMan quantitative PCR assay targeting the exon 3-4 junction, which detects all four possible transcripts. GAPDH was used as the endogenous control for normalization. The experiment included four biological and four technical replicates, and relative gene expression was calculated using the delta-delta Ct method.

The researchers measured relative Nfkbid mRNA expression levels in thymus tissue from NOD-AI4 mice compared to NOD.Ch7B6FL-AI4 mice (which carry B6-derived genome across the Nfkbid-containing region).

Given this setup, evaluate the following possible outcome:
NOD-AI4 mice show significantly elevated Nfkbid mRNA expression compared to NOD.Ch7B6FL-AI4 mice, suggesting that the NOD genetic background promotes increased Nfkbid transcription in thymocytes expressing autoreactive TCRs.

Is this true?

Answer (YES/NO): YES